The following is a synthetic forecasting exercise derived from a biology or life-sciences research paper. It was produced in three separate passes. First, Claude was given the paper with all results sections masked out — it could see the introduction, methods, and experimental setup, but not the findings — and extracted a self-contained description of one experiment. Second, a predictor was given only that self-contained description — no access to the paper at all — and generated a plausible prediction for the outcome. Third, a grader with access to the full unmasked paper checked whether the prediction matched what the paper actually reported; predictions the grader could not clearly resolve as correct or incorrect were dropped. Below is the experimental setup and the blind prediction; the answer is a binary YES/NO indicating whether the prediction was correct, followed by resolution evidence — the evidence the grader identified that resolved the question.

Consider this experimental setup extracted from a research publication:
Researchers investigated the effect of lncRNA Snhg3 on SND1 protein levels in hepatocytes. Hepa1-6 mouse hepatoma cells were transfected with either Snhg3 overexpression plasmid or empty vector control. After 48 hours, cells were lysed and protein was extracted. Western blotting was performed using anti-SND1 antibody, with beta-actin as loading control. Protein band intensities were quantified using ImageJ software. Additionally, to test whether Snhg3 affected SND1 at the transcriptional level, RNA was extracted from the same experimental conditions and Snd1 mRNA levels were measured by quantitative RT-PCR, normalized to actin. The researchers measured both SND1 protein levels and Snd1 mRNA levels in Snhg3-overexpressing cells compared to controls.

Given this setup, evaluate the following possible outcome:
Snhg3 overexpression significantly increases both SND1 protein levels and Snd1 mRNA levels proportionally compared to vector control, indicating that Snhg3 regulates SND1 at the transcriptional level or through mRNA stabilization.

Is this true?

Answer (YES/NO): NO